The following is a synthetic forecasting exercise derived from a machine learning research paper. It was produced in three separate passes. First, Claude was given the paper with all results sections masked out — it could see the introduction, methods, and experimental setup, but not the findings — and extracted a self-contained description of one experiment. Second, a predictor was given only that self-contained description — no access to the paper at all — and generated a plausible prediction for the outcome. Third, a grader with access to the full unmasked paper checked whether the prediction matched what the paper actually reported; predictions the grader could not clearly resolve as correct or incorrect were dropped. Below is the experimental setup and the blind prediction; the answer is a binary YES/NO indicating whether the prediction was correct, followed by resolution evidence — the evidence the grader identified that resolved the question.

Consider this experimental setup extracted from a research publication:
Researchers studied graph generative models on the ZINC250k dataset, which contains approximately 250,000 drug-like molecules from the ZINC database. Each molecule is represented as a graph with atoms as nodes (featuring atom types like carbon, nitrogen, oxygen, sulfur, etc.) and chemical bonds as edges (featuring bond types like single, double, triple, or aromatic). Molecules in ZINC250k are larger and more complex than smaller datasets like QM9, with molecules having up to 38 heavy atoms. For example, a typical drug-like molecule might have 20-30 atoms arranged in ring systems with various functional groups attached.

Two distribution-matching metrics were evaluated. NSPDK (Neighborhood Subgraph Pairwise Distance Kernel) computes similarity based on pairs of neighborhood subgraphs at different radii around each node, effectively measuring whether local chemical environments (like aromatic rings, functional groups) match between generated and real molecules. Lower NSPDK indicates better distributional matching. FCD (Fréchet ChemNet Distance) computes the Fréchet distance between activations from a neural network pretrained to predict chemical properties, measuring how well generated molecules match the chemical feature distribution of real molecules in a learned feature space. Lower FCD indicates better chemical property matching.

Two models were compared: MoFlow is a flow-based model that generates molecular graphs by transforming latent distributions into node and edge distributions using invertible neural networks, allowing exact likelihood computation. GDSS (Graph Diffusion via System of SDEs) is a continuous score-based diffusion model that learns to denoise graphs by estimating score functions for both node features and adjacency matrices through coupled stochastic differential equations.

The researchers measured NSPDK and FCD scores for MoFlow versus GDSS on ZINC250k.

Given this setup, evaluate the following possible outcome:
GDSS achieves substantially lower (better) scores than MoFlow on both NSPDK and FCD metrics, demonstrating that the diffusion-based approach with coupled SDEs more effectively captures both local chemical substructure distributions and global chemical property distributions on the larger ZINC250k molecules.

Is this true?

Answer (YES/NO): YES